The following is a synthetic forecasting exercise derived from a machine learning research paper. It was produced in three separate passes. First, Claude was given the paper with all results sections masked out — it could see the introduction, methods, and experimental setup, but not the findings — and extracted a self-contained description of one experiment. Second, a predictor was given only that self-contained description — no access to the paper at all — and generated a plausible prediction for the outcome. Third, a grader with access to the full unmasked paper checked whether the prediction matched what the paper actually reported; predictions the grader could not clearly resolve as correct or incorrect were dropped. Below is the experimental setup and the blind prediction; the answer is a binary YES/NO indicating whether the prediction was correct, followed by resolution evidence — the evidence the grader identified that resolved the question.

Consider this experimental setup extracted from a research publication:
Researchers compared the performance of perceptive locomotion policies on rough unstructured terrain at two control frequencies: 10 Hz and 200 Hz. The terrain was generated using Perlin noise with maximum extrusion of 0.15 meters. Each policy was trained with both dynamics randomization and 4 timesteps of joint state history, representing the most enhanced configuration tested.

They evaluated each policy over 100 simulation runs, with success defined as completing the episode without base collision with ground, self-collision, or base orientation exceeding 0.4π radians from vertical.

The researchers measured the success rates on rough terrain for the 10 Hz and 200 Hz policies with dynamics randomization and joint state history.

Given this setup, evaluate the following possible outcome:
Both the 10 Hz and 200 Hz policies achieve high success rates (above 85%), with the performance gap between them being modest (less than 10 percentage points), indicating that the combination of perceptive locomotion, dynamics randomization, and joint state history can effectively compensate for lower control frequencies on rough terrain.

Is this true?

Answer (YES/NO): YES